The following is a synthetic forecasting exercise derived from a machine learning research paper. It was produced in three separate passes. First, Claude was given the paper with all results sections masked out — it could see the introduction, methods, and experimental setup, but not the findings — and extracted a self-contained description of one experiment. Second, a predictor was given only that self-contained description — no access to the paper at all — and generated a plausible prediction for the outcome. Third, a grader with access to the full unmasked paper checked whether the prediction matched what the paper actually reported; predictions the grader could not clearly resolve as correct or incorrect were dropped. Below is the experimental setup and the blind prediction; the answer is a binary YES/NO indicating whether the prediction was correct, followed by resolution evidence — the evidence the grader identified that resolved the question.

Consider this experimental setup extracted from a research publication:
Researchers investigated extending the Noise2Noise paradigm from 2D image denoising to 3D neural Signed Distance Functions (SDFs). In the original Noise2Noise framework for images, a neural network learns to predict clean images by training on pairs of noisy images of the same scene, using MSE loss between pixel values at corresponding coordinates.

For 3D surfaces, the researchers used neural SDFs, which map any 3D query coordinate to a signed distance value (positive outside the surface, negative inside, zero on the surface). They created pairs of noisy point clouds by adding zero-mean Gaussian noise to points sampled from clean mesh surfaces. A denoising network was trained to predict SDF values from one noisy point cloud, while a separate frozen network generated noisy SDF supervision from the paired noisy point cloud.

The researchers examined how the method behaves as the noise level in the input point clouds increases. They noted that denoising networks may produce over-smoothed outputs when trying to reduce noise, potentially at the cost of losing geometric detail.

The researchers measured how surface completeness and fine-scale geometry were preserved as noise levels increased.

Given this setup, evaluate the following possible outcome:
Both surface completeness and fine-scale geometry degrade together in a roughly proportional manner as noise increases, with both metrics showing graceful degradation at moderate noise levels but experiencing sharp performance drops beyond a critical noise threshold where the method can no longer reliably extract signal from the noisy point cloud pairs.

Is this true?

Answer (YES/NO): NO